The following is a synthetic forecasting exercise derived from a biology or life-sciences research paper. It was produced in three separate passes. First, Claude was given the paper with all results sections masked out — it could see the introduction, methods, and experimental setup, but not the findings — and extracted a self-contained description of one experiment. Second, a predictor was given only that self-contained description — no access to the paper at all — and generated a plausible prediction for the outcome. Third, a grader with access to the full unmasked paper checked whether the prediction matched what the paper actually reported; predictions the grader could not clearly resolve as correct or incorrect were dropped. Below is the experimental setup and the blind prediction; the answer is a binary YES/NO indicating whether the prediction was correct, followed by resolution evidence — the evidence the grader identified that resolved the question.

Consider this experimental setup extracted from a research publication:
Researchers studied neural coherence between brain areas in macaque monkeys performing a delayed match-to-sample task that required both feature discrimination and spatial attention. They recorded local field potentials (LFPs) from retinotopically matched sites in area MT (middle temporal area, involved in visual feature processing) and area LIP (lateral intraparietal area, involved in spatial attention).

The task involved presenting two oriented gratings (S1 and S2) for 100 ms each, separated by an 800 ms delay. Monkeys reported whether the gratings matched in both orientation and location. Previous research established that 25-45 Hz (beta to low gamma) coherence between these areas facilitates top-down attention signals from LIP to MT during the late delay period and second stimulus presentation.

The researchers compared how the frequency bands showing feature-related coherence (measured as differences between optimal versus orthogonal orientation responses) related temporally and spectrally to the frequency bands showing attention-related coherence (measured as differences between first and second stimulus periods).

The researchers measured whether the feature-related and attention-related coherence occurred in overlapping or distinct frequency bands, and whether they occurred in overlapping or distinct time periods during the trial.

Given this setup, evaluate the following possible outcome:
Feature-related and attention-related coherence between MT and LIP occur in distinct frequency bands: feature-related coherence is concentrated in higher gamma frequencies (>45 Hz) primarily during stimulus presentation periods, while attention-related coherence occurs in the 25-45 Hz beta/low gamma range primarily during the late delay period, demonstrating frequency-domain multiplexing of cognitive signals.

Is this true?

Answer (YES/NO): NO